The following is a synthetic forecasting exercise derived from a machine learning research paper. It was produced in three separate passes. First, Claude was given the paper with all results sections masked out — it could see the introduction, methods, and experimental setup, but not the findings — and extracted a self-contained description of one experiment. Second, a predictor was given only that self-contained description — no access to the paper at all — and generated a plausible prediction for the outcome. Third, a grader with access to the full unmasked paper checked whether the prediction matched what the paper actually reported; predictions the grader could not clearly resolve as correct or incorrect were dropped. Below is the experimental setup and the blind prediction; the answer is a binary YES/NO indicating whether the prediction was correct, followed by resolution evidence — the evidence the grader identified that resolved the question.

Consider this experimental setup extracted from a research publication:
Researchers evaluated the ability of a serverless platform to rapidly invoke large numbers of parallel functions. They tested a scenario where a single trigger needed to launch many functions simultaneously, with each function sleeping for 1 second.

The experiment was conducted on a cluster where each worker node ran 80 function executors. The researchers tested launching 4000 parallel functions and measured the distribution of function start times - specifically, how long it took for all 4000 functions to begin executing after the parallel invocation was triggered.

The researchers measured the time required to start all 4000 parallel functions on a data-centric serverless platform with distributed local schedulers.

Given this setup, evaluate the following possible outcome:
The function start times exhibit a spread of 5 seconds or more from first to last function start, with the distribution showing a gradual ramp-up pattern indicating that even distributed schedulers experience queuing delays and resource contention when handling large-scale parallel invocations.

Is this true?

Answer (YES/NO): NO